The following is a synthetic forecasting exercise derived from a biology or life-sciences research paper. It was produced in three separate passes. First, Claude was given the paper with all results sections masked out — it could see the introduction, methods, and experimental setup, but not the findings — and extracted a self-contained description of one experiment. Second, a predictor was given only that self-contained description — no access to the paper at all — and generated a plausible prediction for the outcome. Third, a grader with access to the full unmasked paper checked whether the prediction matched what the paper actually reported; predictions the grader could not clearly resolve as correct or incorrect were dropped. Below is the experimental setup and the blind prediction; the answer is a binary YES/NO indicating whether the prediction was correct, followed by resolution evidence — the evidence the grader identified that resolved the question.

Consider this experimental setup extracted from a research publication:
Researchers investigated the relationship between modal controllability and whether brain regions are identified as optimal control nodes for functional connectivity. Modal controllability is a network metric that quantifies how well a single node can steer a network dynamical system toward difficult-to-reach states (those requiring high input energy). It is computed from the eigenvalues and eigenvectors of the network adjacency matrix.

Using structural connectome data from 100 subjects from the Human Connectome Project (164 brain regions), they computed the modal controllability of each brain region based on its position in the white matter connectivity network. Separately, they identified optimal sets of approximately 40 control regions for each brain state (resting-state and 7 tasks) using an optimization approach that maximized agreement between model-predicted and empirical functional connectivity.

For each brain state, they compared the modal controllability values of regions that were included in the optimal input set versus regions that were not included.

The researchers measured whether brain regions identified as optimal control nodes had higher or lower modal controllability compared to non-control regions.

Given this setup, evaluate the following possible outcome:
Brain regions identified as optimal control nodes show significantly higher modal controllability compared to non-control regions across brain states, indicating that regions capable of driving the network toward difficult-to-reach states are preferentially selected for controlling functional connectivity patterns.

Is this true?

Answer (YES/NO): YES